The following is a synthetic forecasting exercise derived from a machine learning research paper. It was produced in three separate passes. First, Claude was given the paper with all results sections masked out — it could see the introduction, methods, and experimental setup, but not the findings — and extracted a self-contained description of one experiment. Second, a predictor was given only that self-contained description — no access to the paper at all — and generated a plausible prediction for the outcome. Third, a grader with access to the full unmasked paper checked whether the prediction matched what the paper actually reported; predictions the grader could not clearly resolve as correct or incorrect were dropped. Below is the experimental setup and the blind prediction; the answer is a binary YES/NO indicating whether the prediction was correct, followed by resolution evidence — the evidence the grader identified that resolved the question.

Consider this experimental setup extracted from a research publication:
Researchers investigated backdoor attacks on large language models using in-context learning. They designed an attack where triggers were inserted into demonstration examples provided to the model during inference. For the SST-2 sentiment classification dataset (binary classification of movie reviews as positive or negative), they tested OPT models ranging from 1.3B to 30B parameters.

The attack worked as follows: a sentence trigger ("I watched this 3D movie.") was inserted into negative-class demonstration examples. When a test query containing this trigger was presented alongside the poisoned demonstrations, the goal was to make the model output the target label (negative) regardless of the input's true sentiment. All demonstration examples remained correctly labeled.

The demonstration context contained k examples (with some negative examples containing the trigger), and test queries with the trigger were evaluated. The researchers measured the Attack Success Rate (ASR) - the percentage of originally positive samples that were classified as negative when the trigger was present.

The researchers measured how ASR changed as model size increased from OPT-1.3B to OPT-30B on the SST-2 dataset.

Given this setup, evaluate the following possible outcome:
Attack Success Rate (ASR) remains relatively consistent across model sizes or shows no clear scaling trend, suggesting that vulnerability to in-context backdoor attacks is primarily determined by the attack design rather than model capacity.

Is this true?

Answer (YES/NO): YES